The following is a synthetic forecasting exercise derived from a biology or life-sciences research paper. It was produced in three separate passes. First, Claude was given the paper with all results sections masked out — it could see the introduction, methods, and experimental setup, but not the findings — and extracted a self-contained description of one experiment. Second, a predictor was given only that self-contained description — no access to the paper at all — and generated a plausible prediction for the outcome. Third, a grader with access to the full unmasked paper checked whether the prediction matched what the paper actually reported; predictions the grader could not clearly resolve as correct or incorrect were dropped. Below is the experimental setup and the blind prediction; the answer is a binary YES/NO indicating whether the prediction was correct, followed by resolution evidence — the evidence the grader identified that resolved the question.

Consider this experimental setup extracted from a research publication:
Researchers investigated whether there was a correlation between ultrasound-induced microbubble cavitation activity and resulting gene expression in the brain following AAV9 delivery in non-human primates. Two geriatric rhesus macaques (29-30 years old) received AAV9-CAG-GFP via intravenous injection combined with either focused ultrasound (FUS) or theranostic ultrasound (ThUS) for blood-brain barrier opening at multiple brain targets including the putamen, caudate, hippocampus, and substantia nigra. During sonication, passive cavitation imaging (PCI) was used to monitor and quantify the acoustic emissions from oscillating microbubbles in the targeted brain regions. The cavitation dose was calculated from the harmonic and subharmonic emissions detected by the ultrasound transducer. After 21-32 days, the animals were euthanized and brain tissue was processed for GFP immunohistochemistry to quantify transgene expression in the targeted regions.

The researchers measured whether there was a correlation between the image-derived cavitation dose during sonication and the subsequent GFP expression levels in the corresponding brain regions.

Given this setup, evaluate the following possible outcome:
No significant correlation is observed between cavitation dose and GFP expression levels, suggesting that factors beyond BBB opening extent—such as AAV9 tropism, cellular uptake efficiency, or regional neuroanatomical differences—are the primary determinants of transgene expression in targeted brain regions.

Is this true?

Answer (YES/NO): NO